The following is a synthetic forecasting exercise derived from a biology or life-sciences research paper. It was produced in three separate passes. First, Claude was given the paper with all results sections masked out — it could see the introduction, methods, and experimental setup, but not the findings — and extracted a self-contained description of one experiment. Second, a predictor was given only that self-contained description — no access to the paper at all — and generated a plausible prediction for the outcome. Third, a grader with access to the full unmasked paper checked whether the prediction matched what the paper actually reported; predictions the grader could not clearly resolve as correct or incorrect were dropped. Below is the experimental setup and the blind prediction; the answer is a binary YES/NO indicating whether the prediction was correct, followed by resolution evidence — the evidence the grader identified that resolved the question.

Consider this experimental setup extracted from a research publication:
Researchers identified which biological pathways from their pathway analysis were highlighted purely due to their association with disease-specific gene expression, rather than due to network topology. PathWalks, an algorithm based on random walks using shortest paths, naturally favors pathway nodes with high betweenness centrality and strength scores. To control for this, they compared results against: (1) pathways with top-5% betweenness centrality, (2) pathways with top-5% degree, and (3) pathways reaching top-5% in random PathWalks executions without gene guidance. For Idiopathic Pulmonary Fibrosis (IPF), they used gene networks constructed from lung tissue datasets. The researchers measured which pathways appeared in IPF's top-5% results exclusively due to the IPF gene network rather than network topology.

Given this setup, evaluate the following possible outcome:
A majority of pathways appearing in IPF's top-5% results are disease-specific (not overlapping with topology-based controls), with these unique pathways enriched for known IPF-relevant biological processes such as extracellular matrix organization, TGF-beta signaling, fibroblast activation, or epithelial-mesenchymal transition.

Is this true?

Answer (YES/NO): NO